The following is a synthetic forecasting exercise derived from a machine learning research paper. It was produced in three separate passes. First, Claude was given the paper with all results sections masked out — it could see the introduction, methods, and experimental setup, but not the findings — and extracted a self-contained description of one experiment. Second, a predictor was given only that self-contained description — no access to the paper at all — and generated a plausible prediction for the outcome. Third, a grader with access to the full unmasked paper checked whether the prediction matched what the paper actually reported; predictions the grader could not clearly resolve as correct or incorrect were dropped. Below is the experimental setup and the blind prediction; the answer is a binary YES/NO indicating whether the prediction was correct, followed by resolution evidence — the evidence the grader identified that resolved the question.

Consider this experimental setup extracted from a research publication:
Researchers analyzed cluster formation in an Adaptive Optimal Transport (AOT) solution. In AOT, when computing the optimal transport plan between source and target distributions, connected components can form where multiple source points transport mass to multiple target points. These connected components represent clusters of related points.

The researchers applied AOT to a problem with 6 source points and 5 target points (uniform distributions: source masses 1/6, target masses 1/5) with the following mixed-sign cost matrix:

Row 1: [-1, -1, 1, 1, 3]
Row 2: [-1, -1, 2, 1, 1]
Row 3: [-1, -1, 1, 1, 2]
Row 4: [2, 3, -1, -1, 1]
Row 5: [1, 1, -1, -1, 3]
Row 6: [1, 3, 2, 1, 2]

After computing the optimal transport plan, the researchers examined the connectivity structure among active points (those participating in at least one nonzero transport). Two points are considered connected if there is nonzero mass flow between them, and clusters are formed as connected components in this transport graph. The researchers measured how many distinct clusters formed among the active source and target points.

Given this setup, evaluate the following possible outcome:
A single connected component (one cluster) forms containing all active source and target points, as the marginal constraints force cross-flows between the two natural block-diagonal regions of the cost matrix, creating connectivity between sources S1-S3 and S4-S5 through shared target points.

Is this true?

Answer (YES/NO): NO